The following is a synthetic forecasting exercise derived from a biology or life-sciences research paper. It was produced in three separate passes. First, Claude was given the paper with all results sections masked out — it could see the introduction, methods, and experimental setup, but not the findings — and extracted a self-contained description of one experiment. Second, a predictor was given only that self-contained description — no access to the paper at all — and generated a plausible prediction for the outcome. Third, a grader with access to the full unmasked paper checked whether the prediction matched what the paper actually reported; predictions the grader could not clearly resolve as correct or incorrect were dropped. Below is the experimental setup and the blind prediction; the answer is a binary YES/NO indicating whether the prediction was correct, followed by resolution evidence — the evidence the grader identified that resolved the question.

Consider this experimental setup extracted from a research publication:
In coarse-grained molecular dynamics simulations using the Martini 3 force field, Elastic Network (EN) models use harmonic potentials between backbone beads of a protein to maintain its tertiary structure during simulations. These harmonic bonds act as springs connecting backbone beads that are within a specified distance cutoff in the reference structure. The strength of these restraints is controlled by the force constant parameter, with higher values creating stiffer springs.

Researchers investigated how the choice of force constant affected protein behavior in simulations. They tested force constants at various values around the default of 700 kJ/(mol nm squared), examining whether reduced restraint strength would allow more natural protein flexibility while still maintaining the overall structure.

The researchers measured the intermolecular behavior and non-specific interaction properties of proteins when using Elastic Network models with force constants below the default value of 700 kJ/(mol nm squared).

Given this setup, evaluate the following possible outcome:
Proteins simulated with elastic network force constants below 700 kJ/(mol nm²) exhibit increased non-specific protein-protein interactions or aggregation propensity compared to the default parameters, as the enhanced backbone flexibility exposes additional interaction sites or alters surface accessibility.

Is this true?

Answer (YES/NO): YES